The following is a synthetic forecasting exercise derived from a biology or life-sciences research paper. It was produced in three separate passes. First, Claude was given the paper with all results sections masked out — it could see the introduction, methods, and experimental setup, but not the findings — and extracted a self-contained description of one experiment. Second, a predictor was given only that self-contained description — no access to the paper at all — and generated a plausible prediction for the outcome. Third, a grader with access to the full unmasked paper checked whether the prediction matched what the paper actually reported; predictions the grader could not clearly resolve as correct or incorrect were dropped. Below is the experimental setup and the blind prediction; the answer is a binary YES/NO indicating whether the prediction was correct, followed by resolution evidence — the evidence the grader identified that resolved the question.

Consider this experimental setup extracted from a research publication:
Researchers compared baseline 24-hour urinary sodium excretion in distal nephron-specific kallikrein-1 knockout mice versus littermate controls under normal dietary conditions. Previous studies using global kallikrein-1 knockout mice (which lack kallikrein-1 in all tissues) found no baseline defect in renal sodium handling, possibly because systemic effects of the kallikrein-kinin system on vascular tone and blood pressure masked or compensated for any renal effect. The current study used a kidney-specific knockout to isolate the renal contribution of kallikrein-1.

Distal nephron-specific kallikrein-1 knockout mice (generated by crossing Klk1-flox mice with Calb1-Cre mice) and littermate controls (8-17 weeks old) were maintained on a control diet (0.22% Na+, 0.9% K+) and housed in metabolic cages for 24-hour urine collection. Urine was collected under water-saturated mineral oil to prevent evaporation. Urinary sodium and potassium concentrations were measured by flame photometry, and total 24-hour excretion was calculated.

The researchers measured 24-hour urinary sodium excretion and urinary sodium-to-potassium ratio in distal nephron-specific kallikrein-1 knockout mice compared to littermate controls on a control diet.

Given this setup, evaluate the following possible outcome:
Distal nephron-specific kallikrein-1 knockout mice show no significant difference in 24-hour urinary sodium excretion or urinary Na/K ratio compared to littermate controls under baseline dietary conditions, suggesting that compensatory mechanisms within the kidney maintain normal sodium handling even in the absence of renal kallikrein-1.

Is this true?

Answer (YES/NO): YES